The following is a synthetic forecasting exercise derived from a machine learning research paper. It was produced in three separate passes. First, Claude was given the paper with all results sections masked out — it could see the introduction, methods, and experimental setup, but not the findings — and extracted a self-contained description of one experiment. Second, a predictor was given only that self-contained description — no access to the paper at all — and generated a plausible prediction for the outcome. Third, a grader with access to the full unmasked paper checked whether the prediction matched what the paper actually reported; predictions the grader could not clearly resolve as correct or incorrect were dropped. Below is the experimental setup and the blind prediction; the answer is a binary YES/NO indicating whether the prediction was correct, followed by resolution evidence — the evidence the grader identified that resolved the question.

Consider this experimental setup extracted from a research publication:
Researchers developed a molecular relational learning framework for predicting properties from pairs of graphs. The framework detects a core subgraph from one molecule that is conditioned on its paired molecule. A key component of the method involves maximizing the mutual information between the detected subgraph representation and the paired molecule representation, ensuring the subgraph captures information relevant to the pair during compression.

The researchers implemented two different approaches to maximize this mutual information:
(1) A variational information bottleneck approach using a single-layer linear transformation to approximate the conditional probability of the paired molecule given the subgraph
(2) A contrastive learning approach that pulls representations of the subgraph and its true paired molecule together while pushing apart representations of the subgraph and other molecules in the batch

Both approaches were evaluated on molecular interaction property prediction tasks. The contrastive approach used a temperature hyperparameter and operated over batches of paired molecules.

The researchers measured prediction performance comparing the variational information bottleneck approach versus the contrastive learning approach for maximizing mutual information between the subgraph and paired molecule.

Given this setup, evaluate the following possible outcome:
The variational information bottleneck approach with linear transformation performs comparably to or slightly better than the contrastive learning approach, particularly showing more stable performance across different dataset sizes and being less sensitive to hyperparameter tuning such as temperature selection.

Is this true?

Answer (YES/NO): NO